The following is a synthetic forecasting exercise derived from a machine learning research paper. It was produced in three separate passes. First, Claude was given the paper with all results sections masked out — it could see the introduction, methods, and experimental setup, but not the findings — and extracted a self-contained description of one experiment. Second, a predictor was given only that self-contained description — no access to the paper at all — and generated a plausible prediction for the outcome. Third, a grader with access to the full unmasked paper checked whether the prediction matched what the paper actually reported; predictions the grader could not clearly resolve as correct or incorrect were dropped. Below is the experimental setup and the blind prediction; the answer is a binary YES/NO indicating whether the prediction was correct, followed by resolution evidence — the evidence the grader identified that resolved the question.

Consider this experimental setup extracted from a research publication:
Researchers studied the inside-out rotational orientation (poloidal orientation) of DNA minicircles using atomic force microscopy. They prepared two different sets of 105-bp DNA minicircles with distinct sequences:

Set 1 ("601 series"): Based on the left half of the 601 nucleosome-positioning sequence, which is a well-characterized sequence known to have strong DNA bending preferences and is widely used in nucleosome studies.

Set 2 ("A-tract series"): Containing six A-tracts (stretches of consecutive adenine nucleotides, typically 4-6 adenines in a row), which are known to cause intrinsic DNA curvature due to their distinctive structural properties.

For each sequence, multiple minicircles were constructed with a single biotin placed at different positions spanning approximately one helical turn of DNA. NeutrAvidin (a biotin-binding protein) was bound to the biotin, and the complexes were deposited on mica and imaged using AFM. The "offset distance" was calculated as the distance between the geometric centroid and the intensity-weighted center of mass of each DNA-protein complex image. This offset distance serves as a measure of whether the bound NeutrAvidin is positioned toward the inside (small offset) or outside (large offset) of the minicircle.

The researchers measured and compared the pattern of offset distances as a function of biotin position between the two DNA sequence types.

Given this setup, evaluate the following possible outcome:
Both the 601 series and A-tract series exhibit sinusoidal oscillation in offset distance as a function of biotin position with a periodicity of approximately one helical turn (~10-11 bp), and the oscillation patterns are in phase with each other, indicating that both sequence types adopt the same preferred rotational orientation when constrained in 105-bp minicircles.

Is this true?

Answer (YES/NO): NO